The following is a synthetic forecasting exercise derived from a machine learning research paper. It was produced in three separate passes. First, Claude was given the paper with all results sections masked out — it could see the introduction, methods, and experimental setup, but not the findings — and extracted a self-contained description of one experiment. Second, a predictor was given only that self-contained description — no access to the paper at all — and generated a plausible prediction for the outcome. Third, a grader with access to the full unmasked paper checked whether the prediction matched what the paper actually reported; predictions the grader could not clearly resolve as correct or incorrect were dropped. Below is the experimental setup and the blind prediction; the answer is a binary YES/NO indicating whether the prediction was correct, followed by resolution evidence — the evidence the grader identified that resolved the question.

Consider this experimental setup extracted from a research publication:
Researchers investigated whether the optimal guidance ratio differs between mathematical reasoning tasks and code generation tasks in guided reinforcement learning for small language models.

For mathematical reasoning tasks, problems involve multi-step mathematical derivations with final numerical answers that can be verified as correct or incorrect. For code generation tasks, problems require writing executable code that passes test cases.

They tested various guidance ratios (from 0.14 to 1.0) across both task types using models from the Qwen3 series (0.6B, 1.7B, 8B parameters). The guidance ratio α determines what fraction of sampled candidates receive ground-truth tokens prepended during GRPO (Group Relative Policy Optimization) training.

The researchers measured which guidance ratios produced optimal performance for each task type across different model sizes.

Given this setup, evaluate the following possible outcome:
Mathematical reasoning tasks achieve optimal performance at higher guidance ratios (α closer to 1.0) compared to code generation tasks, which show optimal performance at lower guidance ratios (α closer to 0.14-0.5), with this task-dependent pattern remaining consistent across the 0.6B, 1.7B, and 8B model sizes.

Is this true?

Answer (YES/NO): NO